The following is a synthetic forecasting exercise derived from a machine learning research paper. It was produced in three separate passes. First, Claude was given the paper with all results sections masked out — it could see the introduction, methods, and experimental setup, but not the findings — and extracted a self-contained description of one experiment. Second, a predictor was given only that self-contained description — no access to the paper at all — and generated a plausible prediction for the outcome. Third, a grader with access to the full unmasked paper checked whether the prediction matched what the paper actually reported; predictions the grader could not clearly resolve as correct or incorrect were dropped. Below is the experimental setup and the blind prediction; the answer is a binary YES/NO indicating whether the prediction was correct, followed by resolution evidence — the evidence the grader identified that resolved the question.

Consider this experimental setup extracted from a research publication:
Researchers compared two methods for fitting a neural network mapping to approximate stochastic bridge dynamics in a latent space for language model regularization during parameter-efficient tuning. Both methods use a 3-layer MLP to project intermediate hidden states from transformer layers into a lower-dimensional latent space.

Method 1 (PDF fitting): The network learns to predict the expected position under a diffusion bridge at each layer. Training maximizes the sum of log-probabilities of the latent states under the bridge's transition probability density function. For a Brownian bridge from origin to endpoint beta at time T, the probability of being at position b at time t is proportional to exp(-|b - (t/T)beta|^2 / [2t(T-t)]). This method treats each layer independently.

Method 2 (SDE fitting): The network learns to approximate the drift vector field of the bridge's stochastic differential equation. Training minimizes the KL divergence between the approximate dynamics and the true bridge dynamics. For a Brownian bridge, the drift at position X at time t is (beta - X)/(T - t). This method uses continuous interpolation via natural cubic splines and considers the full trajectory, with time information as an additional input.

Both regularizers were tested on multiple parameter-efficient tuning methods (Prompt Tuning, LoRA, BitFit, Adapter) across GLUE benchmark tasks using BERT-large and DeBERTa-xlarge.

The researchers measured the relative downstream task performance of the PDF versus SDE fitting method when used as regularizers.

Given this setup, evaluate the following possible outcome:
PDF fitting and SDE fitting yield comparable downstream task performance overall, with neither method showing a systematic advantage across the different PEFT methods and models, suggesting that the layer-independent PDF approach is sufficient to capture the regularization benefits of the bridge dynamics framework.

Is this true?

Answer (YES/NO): NO